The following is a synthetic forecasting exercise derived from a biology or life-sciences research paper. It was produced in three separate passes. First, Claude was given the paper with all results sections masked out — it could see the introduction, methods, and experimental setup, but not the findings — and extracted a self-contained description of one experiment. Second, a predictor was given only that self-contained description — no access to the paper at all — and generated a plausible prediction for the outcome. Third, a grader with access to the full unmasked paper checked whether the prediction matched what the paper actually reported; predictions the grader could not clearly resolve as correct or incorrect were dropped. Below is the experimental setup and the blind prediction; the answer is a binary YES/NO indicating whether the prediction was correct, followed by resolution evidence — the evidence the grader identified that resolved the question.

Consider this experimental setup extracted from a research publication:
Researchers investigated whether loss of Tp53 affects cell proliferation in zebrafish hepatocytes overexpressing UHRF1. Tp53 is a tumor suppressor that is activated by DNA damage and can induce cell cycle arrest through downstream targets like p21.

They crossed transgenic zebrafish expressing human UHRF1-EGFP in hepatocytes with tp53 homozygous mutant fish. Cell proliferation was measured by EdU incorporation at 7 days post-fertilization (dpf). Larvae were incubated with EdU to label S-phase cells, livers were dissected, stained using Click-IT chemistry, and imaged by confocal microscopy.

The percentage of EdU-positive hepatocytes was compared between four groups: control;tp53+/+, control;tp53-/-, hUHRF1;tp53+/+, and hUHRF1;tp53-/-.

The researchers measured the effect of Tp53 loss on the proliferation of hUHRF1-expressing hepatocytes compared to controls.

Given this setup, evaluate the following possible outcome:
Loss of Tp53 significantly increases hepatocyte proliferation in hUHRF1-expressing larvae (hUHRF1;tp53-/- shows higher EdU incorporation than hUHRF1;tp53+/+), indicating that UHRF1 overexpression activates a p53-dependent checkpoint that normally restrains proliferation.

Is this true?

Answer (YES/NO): YES